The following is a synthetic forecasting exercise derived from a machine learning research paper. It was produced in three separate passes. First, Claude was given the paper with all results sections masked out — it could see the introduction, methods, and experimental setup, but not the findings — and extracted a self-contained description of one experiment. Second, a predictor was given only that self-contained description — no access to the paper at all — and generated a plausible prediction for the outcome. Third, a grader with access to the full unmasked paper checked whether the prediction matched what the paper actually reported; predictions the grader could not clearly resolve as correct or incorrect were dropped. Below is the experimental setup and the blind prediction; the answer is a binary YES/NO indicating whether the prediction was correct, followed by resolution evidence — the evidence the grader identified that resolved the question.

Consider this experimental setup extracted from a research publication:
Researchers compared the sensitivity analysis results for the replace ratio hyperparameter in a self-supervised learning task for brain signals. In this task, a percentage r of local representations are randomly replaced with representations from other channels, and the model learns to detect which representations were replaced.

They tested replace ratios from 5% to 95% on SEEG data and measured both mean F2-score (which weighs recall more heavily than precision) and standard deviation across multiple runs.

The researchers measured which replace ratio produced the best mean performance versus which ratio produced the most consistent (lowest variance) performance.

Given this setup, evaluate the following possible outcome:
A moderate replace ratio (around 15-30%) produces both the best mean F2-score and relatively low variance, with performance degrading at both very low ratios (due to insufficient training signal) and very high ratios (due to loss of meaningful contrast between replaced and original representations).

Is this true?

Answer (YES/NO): NO